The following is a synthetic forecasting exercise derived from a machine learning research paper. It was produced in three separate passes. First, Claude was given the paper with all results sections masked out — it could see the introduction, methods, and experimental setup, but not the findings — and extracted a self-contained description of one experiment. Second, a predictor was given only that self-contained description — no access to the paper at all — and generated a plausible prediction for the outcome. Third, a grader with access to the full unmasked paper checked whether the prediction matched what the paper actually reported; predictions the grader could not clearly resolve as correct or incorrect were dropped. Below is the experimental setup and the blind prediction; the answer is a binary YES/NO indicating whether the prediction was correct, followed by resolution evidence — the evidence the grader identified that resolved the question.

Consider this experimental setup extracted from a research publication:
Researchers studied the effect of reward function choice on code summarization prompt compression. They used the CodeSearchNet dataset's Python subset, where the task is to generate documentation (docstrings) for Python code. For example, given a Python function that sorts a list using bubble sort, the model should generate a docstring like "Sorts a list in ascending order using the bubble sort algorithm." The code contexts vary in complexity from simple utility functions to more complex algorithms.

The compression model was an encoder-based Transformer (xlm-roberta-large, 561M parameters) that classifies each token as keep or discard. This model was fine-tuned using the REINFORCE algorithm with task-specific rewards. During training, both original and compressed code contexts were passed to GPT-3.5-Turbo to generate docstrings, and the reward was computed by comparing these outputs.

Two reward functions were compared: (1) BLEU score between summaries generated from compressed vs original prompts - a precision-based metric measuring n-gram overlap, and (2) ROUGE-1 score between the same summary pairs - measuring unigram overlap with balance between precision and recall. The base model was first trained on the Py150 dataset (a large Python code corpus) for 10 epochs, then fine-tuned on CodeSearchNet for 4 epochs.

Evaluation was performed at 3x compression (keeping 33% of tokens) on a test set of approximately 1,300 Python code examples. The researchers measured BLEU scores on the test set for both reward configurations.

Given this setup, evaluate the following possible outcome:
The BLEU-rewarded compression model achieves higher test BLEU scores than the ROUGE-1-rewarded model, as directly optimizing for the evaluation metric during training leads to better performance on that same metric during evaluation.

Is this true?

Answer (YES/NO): YES